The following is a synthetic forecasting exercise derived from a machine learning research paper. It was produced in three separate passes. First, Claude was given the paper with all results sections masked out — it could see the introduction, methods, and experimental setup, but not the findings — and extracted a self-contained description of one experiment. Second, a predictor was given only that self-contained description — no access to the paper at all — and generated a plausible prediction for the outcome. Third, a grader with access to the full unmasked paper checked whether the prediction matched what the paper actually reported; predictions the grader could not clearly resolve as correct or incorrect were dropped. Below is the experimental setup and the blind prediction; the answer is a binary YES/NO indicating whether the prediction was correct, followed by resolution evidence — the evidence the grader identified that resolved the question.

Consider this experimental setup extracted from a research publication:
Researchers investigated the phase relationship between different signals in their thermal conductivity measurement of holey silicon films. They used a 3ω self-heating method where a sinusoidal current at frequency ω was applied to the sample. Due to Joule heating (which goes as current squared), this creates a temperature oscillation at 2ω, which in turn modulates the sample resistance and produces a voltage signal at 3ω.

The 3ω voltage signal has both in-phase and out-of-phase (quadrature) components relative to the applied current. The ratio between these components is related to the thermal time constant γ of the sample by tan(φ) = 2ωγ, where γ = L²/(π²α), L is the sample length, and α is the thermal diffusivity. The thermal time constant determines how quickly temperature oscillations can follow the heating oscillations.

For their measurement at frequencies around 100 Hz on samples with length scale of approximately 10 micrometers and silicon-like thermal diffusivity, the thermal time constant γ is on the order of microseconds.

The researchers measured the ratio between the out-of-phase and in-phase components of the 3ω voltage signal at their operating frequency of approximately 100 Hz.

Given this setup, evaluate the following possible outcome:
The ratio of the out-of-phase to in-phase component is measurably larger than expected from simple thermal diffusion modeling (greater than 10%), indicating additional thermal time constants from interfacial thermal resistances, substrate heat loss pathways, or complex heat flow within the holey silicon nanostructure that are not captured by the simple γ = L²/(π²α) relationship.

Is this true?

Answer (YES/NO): NO